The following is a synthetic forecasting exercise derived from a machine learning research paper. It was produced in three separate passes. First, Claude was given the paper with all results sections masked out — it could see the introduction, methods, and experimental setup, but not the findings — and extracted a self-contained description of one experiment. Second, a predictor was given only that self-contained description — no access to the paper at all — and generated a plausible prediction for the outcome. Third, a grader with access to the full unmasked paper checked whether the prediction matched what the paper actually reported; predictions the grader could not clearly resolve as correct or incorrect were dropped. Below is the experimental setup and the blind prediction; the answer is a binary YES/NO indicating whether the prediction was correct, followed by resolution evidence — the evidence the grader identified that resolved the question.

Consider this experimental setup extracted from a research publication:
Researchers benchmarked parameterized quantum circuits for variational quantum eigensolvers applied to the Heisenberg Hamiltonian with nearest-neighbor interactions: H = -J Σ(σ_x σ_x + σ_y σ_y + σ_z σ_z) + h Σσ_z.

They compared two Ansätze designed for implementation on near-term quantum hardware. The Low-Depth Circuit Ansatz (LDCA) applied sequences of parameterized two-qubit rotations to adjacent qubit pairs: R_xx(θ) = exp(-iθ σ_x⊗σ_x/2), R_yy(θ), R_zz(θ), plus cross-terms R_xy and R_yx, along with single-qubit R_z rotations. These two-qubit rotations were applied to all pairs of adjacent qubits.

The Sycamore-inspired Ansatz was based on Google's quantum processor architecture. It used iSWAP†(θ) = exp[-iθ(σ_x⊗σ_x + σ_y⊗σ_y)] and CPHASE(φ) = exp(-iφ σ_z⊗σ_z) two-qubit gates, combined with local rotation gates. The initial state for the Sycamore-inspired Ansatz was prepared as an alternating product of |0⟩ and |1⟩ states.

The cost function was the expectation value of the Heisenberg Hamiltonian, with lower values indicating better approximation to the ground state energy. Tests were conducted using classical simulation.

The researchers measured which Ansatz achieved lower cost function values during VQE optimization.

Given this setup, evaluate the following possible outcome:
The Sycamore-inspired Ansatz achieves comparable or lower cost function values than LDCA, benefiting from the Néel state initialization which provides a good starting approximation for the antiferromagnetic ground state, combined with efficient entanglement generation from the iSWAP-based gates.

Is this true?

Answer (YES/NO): NO